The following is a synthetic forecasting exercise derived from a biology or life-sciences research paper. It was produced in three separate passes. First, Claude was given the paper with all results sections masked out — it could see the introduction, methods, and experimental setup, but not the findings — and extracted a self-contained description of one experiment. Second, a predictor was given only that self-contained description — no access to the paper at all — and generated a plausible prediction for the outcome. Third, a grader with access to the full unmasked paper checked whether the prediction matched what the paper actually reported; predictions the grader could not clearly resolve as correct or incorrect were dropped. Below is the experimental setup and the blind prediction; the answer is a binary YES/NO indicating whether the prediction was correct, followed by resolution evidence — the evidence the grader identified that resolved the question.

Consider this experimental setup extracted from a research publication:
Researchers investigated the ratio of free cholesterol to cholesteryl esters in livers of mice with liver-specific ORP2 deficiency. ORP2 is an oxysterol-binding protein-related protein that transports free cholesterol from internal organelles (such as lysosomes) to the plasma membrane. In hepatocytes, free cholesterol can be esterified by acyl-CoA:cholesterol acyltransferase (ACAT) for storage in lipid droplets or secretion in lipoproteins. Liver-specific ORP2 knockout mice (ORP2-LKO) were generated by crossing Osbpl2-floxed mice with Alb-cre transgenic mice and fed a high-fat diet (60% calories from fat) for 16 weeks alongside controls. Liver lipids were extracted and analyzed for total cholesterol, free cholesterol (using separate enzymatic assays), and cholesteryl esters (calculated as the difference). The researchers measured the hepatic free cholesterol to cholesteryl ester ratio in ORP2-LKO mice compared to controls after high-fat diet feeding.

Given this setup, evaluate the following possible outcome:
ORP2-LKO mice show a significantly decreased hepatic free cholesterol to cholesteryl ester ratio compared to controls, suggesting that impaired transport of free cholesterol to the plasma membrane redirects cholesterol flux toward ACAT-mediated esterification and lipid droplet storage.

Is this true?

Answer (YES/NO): NO